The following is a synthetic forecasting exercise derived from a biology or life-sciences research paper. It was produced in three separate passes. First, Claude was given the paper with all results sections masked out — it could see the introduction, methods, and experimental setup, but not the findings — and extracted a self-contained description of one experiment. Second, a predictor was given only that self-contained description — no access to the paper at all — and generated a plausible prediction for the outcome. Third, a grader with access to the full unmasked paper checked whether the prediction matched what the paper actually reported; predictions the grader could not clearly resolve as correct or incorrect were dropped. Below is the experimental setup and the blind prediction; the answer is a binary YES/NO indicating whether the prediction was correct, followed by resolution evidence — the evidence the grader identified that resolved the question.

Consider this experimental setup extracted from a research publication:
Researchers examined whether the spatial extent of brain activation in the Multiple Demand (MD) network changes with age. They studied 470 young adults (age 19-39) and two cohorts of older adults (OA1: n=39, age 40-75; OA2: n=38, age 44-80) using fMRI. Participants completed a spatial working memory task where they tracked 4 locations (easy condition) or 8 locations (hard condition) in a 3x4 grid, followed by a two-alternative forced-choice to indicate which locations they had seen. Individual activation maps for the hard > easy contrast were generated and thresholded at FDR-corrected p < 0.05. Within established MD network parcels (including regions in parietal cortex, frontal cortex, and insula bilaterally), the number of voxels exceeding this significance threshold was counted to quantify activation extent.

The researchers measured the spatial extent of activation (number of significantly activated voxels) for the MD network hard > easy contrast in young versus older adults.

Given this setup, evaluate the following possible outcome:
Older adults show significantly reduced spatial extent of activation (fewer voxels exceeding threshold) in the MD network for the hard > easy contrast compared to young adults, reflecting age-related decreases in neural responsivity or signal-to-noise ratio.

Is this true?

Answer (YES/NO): YES